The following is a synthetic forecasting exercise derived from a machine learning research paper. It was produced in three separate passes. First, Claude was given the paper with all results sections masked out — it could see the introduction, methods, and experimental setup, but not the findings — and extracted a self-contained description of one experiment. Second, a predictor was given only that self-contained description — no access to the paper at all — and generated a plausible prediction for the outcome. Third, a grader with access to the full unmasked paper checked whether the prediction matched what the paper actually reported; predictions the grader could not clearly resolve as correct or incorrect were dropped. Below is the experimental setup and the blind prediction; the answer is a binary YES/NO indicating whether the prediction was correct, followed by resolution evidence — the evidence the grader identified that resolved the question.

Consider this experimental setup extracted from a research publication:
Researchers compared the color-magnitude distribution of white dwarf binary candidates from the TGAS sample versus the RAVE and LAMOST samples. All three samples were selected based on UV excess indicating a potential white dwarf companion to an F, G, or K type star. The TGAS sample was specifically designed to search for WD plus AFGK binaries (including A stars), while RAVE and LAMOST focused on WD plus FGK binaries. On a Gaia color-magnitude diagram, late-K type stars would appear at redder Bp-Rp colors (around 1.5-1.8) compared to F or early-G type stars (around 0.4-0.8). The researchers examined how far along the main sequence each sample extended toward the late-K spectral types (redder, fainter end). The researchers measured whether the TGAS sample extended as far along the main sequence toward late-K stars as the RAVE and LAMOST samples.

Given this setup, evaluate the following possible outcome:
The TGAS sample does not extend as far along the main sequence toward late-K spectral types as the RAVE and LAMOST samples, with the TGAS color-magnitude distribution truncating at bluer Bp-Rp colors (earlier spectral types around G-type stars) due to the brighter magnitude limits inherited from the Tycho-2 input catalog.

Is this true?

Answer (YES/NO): NO